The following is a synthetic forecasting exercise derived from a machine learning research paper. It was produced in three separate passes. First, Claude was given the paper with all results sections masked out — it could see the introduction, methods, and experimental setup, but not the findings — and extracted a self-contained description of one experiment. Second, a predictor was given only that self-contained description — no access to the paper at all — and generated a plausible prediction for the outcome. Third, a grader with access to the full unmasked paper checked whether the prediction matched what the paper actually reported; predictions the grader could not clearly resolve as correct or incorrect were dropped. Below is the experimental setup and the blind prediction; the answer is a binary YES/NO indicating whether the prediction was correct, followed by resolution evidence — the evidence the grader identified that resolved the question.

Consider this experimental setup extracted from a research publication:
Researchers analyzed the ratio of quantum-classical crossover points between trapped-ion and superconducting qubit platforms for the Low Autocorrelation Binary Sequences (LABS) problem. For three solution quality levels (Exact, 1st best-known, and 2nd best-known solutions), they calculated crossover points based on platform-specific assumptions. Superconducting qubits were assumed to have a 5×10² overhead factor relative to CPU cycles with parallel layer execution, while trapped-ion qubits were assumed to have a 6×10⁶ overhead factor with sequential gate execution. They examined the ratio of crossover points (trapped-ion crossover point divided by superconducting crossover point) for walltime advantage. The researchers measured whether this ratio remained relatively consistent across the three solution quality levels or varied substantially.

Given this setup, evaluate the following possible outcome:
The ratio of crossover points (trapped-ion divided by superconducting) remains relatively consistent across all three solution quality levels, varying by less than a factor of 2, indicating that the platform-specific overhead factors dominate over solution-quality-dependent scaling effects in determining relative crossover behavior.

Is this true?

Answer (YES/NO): YES